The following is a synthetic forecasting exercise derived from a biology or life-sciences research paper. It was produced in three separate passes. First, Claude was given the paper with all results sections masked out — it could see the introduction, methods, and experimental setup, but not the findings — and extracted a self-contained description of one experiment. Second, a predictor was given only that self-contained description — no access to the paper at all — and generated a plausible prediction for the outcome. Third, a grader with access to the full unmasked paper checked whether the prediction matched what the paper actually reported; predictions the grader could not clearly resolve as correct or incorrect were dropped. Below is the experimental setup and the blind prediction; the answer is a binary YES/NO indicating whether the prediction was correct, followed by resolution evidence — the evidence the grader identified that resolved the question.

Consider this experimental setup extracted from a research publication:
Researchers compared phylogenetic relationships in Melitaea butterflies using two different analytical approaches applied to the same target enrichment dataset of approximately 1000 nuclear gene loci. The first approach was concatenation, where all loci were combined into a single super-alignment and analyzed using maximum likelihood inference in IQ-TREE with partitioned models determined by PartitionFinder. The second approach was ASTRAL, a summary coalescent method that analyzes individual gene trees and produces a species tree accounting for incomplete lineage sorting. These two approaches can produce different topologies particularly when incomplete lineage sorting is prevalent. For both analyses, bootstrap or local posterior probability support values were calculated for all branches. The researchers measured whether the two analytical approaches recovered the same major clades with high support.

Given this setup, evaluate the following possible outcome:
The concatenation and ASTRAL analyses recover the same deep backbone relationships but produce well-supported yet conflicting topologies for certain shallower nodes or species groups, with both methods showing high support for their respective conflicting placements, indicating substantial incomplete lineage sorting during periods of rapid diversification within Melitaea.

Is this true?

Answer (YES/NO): NO